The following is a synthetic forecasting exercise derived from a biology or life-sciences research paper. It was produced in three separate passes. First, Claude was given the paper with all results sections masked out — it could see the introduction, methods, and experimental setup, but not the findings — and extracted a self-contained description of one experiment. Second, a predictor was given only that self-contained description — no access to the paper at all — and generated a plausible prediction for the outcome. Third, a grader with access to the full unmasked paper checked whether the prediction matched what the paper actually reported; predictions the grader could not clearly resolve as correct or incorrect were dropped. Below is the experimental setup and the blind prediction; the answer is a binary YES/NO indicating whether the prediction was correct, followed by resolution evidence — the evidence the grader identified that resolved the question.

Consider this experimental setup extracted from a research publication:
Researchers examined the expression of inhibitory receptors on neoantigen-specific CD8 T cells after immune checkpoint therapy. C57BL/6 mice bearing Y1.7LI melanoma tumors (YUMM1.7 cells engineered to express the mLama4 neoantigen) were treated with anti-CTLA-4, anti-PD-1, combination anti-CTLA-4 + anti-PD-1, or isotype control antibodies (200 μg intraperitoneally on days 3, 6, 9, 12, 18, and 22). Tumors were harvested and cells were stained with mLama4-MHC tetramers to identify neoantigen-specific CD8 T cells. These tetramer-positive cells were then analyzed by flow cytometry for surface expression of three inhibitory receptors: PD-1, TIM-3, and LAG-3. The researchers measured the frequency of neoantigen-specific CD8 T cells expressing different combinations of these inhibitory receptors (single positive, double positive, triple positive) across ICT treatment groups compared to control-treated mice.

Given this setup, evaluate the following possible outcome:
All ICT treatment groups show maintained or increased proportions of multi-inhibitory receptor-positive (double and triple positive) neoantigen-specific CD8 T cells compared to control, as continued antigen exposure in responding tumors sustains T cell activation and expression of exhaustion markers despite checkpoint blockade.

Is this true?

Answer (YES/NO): YES